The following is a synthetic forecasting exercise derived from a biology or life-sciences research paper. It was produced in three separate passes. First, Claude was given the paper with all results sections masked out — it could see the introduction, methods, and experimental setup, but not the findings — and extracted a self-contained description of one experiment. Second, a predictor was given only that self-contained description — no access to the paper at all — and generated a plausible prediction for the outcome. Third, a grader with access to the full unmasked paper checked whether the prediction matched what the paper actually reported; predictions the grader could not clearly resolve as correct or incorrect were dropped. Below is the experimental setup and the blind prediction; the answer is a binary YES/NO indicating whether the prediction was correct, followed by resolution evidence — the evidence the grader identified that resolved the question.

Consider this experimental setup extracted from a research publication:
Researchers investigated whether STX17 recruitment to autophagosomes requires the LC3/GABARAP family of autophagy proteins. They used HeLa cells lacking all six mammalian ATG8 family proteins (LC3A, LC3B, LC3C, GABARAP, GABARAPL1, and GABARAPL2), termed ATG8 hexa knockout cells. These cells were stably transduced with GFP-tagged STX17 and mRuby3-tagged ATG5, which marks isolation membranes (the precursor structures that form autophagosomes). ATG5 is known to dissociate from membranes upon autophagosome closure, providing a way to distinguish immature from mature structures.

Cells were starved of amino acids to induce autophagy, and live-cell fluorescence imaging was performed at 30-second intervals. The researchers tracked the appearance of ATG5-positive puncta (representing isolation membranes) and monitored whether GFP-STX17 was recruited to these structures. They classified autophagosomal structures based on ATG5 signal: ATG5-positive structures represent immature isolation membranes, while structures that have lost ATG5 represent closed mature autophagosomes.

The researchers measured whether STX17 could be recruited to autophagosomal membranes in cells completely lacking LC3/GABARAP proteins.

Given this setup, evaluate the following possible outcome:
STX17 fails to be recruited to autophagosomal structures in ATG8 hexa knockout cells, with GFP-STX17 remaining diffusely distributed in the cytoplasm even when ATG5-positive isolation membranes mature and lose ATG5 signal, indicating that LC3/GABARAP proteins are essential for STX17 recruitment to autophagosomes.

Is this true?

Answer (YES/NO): NO